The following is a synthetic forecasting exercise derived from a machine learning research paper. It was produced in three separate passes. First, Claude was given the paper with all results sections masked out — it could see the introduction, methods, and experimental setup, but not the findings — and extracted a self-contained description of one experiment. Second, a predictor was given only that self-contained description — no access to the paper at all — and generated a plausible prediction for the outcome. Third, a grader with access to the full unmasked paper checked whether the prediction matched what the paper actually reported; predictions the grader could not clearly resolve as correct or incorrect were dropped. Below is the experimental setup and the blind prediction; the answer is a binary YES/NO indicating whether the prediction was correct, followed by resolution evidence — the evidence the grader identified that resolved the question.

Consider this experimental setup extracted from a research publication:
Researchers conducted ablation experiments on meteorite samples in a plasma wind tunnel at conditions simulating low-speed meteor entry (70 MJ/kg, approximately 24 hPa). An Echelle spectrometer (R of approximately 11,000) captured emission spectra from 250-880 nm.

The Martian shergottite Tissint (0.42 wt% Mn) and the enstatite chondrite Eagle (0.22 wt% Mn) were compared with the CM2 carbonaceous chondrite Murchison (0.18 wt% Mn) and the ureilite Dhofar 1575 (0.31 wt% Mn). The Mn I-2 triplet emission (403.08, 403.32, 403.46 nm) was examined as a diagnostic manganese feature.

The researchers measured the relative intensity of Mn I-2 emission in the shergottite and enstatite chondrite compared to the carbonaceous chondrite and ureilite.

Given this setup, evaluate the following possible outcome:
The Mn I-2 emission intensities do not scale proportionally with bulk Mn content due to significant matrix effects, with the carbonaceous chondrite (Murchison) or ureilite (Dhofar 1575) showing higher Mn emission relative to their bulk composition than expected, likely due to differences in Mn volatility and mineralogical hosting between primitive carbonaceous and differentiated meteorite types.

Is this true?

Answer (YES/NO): NO